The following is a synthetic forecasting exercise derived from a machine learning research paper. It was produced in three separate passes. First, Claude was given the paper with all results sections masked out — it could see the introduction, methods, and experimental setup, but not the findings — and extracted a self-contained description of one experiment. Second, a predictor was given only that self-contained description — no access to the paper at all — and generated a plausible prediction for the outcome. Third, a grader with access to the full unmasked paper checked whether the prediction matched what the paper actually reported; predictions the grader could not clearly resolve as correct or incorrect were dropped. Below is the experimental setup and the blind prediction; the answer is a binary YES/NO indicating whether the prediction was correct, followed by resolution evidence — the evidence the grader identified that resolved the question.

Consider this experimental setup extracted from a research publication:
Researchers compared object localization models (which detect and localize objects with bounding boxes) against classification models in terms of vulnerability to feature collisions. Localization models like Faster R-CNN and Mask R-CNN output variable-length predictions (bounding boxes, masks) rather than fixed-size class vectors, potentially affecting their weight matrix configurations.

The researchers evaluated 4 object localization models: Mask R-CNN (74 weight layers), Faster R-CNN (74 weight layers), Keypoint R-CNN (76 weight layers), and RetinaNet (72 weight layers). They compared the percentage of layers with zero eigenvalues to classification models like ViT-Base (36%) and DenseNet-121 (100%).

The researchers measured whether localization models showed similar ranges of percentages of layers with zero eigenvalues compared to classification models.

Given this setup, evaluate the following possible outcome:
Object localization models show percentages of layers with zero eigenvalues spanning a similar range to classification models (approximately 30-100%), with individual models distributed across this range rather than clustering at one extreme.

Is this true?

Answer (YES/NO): NO